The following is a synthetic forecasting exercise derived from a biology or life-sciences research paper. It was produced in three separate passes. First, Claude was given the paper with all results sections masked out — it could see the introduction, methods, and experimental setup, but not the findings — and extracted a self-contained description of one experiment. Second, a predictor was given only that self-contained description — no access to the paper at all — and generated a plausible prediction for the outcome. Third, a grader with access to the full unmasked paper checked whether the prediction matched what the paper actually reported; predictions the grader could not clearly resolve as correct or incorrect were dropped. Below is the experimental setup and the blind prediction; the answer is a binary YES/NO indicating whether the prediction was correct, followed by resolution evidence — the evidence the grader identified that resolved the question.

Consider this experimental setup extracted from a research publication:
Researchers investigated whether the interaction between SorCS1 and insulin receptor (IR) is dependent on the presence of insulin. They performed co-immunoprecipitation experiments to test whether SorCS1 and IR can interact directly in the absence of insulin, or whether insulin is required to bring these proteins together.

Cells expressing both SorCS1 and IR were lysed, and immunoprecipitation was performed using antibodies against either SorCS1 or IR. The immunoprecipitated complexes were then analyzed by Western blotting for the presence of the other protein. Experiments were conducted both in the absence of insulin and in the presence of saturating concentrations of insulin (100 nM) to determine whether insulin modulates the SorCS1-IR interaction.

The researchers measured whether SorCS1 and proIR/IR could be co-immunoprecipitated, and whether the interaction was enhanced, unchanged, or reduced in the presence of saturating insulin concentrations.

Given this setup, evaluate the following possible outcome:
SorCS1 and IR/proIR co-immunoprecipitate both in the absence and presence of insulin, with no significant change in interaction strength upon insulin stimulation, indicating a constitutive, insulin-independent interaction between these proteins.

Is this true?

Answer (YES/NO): YES